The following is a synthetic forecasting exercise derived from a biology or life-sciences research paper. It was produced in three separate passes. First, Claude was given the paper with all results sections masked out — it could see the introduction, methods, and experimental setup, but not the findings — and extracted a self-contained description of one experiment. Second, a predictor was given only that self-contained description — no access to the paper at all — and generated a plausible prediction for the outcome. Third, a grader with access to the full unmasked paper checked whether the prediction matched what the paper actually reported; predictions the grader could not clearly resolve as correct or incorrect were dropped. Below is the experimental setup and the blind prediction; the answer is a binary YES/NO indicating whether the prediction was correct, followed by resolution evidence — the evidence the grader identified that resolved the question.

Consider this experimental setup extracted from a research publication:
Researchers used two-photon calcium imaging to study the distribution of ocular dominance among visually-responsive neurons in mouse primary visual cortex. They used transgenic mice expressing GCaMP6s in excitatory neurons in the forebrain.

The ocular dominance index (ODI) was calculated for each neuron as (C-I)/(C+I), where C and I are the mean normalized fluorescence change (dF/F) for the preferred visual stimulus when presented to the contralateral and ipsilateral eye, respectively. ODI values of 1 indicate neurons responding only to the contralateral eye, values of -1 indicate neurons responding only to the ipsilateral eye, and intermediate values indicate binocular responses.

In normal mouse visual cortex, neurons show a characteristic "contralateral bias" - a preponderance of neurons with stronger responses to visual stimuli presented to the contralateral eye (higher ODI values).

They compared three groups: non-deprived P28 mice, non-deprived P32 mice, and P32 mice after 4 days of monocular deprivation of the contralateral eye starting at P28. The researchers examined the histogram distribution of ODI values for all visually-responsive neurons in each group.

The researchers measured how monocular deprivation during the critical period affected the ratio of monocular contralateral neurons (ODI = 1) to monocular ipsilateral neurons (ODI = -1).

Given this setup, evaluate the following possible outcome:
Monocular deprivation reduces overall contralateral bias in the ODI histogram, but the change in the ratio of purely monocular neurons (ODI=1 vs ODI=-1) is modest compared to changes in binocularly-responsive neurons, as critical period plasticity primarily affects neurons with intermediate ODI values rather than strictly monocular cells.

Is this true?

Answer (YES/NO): NO